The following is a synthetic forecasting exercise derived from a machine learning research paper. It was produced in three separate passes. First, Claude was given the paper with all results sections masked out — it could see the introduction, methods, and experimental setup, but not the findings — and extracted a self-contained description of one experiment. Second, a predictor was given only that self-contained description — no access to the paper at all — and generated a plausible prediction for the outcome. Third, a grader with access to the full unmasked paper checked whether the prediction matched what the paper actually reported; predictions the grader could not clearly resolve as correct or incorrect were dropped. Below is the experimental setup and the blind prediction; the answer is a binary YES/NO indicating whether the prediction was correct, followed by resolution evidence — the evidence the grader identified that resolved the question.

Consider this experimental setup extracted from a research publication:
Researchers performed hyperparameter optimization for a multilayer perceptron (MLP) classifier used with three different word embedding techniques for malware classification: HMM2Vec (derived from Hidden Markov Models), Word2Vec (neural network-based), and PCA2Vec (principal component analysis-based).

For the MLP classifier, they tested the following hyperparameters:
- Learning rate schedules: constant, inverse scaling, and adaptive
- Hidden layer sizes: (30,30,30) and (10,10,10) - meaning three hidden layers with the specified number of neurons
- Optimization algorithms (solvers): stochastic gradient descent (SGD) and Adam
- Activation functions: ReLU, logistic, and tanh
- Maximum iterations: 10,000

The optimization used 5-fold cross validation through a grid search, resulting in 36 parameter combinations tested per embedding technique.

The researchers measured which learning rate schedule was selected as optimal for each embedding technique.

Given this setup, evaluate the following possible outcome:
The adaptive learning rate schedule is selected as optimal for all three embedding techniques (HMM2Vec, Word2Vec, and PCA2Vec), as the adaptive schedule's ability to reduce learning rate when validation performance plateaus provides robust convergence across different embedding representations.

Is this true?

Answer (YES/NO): NO